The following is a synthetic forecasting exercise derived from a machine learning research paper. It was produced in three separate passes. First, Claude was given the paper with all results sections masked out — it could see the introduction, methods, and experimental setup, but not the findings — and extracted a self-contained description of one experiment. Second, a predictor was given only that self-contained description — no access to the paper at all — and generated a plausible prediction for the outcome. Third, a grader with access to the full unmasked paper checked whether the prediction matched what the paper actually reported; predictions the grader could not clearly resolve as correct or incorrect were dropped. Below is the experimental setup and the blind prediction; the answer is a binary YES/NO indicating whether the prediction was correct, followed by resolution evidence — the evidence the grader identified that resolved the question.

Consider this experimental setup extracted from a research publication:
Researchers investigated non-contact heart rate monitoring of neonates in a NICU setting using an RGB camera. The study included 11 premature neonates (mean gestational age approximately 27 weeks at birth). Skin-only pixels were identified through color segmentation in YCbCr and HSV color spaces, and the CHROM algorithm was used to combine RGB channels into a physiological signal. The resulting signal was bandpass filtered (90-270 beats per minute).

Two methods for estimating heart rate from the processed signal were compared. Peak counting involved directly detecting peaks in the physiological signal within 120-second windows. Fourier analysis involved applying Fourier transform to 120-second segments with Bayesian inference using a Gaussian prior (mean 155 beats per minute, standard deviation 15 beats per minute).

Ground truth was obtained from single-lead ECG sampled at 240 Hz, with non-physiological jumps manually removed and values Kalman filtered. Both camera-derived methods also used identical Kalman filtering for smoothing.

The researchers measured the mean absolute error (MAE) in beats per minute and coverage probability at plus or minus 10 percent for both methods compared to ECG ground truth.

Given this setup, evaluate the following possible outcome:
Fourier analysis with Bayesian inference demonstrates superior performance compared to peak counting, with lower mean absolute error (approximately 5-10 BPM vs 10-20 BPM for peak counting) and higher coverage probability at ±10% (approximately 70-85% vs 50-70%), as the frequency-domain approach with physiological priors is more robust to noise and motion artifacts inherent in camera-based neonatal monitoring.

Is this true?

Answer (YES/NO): NO